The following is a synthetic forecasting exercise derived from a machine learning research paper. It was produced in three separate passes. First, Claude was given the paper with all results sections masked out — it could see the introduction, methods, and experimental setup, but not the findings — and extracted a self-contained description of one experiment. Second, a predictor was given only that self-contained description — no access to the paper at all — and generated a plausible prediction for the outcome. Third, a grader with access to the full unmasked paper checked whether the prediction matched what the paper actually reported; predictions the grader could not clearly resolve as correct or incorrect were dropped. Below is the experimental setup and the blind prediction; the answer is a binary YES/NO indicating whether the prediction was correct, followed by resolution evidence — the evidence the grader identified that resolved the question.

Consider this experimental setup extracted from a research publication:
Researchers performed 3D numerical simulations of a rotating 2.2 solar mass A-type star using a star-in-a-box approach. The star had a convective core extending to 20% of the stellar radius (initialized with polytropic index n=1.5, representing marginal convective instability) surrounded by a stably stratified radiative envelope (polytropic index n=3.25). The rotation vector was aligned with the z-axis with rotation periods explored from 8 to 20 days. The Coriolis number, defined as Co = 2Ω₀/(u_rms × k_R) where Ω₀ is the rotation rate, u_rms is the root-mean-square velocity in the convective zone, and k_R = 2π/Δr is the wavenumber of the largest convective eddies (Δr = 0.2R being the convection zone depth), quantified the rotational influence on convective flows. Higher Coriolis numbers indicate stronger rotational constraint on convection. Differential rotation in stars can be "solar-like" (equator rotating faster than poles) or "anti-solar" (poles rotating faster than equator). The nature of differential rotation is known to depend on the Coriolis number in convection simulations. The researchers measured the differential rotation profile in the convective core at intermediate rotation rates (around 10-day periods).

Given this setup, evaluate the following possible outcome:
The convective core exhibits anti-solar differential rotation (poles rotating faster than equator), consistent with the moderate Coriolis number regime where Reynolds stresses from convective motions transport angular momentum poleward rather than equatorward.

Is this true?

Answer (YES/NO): NO